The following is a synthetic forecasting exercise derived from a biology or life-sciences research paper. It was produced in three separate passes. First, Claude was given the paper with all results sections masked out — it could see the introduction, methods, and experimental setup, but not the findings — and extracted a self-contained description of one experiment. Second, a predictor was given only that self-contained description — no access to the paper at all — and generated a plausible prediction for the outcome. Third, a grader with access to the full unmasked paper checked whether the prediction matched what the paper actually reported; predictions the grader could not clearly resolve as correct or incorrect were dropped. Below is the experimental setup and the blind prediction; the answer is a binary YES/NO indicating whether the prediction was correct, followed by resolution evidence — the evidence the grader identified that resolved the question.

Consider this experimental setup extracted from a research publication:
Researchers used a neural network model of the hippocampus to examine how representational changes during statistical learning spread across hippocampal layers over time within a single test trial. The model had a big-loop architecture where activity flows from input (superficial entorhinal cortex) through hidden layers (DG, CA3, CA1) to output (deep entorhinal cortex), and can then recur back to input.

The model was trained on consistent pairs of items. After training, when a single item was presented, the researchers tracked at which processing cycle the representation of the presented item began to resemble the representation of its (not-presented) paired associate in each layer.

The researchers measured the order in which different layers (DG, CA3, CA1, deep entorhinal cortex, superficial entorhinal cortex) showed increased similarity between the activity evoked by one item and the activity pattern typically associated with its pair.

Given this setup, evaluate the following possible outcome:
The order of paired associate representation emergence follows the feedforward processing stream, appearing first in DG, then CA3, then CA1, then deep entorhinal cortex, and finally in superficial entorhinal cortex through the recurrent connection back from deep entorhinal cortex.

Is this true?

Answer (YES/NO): NO